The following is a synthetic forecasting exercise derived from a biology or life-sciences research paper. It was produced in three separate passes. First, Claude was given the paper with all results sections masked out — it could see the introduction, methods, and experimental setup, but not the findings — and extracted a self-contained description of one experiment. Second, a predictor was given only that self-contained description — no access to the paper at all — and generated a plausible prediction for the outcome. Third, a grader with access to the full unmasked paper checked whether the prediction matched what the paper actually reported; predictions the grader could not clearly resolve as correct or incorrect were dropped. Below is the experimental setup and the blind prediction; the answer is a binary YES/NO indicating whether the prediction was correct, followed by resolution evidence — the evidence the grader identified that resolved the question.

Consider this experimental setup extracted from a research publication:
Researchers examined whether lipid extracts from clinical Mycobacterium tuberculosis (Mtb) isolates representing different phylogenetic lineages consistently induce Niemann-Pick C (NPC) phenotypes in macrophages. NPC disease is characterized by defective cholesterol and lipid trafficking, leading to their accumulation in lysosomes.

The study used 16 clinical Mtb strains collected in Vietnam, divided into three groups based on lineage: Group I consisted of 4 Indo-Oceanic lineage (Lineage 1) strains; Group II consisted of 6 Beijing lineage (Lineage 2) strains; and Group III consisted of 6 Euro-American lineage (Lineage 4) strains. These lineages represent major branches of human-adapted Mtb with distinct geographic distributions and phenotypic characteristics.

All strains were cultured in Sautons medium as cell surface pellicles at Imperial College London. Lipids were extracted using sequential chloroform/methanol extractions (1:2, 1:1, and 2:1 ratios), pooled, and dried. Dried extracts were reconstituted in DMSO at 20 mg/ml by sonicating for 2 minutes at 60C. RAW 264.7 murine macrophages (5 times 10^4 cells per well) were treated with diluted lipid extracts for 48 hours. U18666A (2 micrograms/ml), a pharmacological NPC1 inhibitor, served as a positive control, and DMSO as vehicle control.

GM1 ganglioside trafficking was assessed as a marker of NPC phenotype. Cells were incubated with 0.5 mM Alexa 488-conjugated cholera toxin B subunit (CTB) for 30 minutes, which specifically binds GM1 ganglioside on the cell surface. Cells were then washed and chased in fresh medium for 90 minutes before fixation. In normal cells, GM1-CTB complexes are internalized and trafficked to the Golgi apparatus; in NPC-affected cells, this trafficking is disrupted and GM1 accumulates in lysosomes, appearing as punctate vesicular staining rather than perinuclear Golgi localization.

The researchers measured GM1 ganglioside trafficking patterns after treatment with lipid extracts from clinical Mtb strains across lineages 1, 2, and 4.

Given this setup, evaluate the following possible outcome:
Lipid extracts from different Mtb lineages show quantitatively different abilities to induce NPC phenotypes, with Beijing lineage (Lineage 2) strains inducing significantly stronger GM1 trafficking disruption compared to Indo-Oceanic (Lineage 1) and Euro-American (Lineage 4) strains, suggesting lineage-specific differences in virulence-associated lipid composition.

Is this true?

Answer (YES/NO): NO